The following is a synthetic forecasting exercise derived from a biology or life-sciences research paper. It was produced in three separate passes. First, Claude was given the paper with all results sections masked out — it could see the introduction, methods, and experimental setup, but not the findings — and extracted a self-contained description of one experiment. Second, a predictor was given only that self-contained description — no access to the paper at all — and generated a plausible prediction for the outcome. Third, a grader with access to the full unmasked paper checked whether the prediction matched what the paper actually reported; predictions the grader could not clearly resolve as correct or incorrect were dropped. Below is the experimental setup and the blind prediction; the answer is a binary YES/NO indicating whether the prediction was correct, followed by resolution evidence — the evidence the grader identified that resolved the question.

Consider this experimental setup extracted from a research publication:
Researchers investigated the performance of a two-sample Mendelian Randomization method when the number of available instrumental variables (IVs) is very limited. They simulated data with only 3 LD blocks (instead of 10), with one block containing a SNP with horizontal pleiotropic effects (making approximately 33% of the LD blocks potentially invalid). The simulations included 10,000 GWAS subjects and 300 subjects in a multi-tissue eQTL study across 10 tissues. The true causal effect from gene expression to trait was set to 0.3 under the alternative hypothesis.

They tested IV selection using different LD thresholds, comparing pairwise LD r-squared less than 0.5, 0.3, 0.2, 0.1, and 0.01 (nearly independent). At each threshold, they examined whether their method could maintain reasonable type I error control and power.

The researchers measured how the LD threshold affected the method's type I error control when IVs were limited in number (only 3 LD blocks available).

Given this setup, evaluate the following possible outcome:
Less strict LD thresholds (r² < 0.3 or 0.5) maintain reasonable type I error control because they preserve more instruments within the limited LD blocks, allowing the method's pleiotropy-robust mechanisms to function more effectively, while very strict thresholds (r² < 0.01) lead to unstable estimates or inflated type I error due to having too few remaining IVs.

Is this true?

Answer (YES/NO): NO